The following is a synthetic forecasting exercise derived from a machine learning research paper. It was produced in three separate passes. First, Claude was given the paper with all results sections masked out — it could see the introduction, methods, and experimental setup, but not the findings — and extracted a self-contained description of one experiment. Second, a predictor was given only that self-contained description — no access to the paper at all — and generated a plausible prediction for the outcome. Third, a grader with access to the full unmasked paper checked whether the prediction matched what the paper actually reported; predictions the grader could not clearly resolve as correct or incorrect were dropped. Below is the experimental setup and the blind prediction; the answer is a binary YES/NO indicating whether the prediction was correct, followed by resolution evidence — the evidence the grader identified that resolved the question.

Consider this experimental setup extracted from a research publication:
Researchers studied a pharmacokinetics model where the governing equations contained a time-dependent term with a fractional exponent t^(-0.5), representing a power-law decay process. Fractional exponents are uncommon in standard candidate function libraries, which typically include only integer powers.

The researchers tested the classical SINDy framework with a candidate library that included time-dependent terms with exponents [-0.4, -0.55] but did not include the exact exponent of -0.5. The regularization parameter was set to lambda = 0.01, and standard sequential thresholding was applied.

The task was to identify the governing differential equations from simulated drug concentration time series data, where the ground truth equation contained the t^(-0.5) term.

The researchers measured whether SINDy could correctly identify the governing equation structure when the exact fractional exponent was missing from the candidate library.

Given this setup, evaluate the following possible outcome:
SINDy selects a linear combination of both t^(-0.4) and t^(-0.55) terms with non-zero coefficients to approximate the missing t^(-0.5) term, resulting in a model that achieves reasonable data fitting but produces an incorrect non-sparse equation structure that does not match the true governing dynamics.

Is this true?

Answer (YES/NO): NO